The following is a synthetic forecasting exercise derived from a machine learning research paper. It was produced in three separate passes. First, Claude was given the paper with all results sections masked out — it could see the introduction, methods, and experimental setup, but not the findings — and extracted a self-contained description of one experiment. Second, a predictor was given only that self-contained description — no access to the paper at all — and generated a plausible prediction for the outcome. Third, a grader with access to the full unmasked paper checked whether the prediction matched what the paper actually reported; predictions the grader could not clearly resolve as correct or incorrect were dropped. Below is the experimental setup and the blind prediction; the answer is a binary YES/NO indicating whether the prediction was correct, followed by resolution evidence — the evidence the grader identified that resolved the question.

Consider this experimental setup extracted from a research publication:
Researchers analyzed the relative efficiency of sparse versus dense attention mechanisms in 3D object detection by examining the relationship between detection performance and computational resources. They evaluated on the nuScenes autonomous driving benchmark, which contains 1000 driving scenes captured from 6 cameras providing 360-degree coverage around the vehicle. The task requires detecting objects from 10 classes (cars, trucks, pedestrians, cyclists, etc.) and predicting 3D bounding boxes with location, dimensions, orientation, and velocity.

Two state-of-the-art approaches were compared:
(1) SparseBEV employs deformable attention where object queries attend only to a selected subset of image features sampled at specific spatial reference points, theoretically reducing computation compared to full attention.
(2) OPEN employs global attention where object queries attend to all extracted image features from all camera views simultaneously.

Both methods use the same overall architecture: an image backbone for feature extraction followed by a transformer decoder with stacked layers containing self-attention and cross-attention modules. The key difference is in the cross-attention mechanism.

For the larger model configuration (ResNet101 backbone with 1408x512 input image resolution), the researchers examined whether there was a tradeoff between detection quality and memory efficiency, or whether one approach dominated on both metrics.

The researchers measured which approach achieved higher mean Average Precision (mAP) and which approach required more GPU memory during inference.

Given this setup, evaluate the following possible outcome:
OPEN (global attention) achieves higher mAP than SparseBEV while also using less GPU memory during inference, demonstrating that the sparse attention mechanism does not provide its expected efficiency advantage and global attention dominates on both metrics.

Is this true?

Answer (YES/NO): YES